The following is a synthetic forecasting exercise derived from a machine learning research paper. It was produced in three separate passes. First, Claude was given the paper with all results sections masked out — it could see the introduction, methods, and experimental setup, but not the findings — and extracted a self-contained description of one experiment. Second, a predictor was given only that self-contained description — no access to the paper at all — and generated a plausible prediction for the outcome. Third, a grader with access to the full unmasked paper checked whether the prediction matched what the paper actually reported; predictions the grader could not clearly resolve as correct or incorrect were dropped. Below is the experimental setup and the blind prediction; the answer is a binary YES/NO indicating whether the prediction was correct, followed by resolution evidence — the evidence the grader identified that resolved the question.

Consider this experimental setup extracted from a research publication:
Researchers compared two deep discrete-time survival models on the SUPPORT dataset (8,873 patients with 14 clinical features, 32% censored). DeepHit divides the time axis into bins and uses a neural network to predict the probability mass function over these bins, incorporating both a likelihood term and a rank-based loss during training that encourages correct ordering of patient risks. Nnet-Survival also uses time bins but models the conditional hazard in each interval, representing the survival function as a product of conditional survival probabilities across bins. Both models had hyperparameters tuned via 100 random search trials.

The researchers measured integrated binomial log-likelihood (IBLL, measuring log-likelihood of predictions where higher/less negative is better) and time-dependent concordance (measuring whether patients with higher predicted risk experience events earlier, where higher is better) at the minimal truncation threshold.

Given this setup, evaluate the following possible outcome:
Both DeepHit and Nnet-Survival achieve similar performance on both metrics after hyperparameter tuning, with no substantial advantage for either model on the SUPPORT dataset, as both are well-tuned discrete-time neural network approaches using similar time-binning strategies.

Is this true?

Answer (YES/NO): NO